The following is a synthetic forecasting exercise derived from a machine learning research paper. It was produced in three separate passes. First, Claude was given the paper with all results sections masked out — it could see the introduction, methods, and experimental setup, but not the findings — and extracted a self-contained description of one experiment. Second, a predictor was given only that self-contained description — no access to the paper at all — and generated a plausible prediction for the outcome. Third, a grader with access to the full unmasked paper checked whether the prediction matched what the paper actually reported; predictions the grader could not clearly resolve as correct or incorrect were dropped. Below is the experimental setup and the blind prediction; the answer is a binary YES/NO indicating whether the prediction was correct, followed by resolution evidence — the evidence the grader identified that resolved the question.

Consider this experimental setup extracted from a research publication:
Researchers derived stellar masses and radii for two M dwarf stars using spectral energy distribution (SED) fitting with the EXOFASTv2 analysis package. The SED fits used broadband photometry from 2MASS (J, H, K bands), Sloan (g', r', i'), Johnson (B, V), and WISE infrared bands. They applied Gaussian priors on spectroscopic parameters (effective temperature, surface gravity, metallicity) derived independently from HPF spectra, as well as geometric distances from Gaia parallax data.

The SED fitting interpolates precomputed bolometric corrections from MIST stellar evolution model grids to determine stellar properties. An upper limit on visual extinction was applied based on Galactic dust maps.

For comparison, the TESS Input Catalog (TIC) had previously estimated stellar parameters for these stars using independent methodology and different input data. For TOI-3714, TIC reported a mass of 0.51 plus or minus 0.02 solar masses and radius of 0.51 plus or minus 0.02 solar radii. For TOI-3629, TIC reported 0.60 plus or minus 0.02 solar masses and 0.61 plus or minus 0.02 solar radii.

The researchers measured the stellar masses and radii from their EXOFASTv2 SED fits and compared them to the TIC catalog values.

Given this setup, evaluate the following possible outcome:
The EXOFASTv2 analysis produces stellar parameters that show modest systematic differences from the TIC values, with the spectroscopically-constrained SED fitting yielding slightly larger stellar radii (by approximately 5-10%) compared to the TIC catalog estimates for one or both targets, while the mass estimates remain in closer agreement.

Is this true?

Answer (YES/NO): NO